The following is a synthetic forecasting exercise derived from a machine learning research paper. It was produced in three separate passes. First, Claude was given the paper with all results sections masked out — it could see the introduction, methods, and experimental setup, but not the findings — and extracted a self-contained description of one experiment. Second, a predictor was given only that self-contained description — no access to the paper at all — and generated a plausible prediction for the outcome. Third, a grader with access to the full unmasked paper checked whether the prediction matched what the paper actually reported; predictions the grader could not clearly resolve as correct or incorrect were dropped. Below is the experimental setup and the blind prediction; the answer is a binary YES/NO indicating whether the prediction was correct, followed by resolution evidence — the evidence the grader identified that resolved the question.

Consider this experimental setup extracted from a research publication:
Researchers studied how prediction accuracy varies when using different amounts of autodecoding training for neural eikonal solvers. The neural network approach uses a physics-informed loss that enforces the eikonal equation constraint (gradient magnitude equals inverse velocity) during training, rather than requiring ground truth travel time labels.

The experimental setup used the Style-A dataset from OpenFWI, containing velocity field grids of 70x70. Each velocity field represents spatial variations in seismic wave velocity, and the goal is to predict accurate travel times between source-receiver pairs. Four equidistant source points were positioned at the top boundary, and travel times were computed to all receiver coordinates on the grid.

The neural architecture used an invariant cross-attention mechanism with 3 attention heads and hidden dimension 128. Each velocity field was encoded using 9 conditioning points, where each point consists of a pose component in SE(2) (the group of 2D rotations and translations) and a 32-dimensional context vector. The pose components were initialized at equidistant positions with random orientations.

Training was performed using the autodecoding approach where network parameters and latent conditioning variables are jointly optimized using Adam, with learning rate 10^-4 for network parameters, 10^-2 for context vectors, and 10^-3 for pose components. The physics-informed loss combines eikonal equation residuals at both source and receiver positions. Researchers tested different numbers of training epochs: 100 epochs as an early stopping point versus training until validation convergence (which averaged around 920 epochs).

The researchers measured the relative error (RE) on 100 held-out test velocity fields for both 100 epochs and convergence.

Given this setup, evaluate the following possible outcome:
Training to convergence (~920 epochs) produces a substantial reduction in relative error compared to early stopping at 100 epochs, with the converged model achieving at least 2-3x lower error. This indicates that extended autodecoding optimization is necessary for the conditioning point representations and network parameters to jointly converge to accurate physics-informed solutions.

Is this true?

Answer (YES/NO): NO